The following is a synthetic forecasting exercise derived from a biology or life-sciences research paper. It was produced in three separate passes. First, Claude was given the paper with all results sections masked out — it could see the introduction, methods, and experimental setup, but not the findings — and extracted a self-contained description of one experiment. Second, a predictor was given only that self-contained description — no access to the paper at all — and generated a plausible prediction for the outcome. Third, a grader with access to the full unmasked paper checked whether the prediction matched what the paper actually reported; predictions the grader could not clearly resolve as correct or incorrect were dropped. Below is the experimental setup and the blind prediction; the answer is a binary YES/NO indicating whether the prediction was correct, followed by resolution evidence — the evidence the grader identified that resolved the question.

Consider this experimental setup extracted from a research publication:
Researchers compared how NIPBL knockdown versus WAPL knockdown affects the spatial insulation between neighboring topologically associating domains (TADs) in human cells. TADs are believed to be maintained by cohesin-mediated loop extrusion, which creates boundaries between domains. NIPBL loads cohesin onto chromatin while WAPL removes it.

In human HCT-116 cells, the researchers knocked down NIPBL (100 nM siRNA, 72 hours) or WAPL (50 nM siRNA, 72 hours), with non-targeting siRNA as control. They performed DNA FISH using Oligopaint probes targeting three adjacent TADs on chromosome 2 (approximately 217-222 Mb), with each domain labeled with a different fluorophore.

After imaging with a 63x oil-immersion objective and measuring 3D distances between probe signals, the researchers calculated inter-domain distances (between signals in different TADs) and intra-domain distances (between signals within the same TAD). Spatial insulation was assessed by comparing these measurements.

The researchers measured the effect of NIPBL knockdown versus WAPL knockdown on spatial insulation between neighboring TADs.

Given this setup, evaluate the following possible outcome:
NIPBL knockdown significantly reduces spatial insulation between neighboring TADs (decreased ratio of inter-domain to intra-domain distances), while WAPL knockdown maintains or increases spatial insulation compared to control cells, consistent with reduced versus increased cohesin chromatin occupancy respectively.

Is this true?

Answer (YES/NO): NO